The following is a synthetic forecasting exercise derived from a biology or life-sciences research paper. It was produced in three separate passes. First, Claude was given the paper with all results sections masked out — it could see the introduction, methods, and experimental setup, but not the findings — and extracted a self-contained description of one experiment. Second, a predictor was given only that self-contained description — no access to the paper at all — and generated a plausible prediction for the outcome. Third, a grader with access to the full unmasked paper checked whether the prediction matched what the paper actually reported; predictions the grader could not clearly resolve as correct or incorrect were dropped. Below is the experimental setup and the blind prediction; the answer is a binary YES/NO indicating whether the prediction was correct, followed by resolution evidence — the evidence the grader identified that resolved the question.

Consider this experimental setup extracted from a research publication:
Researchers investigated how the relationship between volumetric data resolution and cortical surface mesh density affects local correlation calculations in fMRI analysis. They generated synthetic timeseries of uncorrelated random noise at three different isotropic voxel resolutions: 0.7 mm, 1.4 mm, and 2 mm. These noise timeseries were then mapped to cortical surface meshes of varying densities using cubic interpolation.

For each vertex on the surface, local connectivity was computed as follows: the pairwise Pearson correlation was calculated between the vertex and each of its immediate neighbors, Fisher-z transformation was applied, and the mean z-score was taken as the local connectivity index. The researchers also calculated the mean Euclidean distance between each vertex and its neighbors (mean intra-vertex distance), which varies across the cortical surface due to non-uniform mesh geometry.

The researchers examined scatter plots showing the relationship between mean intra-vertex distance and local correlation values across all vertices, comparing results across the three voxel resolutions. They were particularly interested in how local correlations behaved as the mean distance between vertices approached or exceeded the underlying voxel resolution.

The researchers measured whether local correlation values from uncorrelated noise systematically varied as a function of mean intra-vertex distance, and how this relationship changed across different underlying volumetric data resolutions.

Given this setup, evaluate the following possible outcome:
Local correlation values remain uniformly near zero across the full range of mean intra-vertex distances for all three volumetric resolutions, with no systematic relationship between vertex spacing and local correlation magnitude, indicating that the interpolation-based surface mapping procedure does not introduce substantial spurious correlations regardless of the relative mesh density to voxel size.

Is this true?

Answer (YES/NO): NO